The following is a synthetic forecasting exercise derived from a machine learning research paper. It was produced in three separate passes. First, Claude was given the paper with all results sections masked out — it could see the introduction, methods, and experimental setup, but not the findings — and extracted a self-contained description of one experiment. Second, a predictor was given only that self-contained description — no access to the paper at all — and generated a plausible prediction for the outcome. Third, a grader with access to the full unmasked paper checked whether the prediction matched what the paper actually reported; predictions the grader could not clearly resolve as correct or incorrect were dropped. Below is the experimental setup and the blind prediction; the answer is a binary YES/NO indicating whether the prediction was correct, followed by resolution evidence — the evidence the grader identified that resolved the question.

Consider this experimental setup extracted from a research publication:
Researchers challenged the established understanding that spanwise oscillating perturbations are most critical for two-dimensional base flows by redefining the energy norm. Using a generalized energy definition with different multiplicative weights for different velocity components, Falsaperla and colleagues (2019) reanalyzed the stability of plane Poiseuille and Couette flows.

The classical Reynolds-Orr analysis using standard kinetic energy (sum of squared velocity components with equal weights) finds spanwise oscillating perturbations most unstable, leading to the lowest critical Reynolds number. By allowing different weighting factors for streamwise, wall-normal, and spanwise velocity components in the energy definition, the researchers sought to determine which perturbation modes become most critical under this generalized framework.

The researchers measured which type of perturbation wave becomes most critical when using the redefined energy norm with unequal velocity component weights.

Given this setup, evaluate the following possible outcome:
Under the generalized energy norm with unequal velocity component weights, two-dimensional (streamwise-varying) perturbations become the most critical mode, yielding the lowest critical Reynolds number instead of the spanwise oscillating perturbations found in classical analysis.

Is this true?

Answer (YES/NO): YES